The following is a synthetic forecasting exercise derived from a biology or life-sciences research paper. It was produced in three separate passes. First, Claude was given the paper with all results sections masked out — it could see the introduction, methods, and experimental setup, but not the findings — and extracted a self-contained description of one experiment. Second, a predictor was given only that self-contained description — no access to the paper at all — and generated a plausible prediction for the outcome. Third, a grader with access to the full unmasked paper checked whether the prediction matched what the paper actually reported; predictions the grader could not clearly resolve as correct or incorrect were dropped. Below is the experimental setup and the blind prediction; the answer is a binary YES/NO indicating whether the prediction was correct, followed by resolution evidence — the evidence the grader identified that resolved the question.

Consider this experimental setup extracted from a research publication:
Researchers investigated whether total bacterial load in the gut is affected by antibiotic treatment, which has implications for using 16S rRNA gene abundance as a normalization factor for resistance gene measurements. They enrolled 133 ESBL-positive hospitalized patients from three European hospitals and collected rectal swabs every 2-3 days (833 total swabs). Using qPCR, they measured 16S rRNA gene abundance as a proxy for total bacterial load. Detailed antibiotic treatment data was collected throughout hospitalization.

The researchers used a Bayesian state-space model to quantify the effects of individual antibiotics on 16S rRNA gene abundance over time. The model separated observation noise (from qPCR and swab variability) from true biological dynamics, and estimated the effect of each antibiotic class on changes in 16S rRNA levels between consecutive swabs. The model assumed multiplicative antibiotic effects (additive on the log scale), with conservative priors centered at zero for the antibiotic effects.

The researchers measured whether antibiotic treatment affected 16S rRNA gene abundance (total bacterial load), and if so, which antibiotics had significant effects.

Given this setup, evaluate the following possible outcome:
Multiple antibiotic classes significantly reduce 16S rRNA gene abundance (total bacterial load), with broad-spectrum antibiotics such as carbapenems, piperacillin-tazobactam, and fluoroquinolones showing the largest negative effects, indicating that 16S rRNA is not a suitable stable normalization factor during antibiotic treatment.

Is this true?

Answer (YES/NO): NO